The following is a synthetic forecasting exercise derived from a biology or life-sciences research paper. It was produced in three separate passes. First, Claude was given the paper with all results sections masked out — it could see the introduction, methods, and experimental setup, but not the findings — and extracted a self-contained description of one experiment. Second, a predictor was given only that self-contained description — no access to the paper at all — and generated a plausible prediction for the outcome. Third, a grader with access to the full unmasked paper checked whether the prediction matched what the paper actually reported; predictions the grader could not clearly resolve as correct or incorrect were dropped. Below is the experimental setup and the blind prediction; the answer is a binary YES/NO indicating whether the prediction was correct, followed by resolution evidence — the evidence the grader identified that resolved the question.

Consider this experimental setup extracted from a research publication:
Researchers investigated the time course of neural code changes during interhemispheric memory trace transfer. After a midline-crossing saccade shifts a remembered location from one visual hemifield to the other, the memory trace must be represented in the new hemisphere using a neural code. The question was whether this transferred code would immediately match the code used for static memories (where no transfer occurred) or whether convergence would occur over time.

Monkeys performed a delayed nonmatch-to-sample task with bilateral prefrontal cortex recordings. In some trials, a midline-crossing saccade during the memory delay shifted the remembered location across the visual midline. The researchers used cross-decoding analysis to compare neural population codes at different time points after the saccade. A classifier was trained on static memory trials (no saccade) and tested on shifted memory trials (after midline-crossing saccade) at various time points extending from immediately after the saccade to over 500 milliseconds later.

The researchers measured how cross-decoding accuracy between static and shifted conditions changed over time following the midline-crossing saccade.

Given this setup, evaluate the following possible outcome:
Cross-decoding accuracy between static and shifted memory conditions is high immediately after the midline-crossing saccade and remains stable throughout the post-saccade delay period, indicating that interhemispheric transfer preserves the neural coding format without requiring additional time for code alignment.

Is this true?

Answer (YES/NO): NO